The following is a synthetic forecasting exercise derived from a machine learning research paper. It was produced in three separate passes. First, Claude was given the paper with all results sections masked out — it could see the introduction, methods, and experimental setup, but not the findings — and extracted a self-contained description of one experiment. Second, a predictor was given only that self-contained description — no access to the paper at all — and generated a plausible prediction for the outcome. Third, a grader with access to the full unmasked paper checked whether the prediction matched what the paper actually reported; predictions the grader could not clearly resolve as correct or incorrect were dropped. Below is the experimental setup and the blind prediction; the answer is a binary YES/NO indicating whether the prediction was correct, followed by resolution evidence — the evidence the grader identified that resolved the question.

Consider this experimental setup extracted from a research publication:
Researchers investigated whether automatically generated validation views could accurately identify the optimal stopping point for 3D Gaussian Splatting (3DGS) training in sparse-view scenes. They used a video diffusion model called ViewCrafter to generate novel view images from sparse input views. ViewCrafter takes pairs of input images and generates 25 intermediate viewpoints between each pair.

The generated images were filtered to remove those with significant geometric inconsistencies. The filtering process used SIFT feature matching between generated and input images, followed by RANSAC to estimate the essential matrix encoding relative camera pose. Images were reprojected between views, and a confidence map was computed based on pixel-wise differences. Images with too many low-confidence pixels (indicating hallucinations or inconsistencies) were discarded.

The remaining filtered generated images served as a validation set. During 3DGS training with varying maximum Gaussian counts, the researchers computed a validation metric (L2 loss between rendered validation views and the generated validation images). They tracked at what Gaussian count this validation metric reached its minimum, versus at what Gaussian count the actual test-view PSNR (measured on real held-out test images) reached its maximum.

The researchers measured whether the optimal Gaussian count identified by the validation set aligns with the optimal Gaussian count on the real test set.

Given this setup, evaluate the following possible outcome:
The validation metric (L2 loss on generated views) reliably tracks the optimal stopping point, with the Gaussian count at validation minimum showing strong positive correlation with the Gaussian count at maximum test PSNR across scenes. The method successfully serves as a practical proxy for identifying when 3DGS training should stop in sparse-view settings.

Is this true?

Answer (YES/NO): YES